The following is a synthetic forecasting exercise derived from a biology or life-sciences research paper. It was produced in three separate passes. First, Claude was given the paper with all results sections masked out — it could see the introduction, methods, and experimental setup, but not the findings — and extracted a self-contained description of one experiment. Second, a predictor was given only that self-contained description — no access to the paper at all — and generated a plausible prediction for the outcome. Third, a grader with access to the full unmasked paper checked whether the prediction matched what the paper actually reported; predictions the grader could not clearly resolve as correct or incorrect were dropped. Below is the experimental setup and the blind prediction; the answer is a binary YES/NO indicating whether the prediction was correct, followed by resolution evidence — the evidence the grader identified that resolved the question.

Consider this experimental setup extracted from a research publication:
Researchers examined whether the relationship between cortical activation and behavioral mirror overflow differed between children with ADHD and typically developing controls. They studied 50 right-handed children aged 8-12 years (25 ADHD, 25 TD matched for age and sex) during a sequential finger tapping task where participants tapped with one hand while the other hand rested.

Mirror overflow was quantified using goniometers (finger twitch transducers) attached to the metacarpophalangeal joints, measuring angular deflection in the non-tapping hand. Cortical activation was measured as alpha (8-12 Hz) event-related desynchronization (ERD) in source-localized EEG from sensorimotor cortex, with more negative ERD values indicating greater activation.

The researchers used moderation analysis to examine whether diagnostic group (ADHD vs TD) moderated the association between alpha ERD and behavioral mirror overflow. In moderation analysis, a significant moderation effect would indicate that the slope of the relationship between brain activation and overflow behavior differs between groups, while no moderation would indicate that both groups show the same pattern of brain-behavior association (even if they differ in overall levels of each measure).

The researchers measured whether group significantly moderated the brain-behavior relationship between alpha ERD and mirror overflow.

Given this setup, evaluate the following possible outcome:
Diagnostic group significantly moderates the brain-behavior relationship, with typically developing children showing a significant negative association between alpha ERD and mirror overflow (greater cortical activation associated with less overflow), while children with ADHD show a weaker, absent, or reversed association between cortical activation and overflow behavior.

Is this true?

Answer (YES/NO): NO